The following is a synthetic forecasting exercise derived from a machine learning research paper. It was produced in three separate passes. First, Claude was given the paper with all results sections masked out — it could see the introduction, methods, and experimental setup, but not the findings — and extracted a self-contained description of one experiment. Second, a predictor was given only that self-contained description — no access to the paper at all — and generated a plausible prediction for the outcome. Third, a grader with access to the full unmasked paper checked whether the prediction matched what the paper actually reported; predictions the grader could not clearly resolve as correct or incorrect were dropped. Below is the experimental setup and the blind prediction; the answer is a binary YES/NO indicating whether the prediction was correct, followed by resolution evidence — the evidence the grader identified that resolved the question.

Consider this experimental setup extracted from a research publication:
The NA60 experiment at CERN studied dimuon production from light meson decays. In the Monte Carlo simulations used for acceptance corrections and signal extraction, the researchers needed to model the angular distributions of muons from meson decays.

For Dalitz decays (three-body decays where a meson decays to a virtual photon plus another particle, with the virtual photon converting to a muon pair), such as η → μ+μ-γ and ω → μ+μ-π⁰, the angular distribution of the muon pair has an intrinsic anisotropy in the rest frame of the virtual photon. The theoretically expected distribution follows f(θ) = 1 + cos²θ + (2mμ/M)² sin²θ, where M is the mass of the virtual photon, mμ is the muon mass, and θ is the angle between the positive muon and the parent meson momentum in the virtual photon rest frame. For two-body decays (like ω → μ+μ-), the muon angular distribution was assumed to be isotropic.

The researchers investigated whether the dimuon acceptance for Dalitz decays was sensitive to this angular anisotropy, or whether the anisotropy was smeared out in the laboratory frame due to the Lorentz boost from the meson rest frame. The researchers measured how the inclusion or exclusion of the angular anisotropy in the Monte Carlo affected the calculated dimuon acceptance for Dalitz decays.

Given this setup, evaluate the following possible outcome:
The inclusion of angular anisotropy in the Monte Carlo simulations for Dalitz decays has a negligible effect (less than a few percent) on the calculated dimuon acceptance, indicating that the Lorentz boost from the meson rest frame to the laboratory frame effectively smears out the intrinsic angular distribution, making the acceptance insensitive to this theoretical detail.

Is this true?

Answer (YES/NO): YES